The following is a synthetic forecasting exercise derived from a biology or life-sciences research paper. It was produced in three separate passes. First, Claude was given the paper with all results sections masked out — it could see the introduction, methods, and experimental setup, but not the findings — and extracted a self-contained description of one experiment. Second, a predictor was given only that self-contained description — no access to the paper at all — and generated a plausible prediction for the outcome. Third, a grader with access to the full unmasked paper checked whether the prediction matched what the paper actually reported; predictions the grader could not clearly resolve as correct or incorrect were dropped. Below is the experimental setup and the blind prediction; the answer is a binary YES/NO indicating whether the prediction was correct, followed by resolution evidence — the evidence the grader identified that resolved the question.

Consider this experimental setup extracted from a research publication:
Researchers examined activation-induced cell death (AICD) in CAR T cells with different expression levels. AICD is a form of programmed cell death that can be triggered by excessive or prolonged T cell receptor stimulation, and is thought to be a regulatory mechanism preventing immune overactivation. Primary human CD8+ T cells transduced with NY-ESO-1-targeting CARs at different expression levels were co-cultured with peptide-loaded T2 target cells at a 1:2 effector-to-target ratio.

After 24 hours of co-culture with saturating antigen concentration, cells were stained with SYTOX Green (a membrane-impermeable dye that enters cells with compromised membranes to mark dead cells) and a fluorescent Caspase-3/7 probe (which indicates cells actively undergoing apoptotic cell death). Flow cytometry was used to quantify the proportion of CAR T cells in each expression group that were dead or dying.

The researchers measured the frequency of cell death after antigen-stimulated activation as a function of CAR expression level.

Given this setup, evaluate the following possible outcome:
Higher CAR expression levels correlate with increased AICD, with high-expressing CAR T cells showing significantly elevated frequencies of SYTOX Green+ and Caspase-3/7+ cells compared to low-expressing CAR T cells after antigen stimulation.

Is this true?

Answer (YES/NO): YES